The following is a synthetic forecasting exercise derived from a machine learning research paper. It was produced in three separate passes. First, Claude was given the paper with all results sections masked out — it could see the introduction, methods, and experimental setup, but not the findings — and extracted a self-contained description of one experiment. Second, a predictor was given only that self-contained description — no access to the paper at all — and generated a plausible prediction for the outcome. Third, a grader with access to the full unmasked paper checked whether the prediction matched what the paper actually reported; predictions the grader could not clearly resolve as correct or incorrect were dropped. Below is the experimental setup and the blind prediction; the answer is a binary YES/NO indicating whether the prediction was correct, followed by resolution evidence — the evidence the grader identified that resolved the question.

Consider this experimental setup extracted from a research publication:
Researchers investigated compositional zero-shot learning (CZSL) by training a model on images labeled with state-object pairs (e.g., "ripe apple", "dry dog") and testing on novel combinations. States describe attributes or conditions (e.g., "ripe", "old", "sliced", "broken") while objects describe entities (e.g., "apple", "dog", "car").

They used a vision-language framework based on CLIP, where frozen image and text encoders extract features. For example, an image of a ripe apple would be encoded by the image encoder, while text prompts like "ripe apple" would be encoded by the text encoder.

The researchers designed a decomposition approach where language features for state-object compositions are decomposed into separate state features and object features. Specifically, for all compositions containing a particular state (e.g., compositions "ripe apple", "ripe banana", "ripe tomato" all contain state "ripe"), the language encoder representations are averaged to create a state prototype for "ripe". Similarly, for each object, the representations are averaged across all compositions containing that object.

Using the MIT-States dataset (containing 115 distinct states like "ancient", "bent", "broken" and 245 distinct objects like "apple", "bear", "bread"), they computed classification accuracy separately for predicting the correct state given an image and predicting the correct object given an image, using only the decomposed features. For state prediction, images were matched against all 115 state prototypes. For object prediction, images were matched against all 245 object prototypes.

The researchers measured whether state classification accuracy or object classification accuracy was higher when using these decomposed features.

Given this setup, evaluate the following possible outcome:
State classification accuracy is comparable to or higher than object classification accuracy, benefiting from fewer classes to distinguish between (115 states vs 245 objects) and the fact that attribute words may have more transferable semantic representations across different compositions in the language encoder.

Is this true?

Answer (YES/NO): NO